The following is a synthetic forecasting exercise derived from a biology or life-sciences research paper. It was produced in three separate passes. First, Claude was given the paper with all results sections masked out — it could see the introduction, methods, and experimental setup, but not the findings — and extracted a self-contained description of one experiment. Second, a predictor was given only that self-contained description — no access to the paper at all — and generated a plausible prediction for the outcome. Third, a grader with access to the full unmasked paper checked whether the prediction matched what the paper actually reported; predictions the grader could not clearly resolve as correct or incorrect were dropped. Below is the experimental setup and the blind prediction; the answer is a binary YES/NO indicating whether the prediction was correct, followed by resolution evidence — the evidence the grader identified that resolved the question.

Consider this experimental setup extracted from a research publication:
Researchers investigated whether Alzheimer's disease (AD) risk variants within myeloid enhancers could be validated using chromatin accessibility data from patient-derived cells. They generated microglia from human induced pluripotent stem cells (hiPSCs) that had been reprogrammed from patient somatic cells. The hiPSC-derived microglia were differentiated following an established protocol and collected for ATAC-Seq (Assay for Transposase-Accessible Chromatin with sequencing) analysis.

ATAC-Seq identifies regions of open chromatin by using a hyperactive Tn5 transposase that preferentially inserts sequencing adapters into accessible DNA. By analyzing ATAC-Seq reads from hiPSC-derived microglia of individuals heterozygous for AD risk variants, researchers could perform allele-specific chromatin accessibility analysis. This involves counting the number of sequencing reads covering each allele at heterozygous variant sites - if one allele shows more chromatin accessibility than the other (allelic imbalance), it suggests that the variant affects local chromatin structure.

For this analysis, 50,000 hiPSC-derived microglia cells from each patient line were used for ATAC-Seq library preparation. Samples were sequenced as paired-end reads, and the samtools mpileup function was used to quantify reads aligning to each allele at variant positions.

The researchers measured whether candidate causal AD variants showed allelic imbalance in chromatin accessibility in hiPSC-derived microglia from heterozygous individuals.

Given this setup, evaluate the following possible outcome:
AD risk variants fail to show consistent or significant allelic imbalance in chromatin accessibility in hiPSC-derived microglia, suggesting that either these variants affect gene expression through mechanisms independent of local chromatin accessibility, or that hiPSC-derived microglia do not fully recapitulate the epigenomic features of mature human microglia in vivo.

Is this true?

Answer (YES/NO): NO